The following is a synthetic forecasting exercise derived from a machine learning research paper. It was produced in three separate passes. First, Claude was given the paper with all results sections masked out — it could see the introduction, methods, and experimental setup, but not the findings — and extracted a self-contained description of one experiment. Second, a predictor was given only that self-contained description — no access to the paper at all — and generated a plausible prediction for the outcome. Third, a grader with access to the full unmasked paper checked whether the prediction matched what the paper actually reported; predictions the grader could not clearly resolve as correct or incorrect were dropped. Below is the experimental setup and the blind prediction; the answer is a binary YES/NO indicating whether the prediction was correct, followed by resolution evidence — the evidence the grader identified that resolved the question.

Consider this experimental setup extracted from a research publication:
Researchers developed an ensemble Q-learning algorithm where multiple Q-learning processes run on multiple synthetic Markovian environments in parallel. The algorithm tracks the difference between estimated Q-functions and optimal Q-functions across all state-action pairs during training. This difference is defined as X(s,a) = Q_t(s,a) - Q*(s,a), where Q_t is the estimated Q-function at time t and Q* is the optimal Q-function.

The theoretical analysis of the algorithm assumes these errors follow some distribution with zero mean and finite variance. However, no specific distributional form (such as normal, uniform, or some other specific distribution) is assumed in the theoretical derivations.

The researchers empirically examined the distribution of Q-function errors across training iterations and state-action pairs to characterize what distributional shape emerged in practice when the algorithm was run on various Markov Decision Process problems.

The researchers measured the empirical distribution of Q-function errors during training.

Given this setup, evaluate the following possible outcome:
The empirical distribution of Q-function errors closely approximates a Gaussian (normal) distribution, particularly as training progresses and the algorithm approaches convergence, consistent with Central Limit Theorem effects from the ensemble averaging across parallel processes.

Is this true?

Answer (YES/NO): NO